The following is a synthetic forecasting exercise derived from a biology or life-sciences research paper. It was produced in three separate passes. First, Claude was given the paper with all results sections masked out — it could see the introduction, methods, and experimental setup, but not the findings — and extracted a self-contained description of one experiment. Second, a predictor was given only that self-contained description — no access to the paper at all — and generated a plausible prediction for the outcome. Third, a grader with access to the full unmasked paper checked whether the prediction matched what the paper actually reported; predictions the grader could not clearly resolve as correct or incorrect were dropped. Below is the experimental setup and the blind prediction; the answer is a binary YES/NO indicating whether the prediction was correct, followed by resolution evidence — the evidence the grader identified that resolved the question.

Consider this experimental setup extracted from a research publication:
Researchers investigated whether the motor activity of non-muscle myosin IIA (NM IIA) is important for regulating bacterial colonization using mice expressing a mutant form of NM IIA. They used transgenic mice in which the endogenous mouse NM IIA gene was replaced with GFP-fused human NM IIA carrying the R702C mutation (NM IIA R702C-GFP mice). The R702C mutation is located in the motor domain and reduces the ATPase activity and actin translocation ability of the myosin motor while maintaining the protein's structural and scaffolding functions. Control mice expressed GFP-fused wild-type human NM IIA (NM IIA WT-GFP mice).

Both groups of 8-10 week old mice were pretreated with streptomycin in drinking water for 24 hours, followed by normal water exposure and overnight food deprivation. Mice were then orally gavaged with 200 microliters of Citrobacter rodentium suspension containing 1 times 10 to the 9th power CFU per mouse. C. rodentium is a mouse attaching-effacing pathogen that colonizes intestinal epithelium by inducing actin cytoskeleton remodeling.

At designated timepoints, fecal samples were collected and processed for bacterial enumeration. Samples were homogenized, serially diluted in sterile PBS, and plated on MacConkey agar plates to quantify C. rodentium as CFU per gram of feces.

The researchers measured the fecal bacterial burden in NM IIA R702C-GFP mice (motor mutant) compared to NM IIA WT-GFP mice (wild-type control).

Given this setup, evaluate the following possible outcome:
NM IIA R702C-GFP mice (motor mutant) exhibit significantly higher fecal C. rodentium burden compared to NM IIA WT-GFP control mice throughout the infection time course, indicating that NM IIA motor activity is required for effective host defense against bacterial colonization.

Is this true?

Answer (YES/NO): YES